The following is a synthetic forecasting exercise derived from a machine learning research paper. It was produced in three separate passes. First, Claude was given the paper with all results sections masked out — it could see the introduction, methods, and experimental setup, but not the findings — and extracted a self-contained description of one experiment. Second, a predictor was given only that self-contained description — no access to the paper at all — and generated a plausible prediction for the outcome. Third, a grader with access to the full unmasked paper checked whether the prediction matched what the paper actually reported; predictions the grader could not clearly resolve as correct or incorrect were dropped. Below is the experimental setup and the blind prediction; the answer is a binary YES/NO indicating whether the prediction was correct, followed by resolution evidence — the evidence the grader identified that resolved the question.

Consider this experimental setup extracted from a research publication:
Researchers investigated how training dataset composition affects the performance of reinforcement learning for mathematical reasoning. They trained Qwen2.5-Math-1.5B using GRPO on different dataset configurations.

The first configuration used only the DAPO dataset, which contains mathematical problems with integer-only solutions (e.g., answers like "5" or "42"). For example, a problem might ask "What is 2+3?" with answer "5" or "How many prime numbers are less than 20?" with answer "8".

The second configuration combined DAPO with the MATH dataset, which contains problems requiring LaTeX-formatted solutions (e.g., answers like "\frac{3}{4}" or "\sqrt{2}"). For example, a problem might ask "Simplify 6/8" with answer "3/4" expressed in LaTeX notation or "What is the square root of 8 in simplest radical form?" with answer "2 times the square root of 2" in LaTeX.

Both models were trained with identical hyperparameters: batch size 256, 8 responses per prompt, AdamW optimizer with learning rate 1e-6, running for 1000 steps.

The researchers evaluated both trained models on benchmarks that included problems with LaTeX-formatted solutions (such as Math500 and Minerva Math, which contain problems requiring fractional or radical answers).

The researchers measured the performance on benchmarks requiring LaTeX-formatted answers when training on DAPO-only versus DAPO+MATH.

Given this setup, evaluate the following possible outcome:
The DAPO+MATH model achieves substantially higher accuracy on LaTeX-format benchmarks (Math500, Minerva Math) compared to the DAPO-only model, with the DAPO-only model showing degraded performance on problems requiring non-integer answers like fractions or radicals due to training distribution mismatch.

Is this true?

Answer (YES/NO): YES